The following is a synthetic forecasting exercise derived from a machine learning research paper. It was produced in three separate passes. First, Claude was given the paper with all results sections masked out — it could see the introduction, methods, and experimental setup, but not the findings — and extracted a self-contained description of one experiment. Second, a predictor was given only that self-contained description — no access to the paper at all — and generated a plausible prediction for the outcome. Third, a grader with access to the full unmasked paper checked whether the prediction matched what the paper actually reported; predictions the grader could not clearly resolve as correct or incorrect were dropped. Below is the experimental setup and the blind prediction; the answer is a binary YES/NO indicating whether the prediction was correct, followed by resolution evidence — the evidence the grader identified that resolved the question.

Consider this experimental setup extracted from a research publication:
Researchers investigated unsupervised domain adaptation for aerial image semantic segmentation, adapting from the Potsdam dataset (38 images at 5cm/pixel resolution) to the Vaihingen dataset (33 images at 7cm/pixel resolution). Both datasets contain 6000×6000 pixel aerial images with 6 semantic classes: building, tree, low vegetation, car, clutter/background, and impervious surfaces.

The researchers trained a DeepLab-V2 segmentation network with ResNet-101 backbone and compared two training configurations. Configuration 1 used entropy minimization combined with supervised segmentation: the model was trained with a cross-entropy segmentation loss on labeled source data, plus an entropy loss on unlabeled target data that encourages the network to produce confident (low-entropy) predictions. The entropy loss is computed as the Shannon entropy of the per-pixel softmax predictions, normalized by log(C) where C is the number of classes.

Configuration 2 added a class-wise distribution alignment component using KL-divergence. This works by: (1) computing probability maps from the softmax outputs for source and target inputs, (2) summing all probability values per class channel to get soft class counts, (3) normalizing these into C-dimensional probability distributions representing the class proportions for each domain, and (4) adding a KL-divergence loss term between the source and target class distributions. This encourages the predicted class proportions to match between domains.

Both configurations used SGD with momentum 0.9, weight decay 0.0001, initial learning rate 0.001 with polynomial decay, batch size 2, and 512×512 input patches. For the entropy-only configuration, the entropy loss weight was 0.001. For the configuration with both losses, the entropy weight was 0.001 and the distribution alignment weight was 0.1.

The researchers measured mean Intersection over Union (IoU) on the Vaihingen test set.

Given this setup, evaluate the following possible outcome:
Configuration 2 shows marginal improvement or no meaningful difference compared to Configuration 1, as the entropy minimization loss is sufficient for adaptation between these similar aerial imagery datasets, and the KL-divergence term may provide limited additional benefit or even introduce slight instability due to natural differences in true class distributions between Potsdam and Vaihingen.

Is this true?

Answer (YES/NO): NO